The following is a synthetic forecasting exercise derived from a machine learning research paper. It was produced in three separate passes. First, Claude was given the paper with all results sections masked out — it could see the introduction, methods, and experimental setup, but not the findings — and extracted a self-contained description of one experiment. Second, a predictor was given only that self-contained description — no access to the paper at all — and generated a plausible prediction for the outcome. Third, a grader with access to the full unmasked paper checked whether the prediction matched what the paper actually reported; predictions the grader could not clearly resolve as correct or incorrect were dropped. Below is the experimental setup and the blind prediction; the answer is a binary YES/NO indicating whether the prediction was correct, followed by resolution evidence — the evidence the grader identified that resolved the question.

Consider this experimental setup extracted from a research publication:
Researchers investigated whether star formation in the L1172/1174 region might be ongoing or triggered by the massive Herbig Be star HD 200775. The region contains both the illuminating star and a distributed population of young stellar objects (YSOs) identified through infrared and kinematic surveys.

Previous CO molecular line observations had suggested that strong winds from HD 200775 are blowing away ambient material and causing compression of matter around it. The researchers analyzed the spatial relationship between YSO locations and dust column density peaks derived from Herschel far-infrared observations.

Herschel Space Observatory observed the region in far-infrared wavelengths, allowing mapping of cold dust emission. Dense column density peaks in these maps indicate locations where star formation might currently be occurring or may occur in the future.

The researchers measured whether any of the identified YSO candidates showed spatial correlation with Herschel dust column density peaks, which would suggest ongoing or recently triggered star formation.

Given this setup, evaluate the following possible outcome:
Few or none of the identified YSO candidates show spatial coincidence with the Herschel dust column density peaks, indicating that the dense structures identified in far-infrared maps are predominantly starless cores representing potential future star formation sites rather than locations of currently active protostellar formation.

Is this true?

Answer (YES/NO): NO